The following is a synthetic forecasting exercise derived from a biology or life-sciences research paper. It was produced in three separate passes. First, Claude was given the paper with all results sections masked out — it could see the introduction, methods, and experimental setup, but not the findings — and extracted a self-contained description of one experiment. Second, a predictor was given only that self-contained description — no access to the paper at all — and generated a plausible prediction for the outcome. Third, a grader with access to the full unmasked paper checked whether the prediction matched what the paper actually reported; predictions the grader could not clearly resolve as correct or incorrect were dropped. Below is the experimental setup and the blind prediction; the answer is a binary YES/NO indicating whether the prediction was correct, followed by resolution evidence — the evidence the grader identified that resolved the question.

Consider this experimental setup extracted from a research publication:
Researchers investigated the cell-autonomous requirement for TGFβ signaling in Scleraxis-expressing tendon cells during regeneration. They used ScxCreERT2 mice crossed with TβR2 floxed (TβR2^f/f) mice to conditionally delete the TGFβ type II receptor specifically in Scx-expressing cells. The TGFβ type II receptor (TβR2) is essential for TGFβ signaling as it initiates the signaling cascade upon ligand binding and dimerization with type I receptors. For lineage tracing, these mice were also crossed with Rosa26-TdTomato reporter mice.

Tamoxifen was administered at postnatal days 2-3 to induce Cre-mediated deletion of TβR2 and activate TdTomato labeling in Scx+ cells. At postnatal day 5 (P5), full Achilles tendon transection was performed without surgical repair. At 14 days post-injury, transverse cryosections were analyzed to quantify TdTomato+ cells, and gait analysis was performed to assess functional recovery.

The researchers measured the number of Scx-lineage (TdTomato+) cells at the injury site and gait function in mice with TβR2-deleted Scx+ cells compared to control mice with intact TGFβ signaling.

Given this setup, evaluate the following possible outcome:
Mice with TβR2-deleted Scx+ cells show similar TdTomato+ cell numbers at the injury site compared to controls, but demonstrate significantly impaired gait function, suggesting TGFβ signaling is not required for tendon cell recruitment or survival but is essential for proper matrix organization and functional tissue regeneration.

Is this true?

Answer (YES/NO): NO